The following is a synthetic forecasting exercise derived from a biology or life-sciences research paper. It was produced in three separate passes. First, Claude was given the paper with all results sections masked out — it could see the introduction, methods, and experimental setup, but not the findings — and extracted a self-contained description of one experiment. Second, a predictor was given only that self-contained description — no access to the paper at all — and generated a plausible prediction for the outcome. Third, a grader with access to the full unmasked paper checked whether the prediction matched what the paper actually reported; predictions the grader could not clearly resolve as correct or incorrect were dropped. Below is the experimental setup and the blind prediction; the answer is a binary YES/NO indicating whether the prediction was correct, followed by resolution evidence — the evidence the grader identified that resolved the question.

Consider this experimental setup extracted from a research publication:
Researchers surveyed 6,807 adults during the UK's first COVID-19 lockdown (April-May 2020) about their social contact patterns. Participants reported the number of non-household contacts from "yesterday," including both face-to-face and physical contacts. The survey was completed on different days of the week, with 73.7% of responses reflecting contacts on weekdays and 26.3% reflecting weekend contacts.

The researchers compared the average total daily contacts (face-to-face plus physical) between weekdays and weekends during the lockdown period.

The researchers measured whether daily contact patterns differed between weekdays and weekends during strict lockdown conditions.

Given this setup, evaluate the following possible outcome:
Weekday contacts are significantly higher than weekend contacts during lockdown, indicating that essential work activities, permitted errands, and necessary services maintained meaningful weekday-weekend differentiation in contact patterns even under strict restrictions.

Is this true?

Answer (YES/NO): YES